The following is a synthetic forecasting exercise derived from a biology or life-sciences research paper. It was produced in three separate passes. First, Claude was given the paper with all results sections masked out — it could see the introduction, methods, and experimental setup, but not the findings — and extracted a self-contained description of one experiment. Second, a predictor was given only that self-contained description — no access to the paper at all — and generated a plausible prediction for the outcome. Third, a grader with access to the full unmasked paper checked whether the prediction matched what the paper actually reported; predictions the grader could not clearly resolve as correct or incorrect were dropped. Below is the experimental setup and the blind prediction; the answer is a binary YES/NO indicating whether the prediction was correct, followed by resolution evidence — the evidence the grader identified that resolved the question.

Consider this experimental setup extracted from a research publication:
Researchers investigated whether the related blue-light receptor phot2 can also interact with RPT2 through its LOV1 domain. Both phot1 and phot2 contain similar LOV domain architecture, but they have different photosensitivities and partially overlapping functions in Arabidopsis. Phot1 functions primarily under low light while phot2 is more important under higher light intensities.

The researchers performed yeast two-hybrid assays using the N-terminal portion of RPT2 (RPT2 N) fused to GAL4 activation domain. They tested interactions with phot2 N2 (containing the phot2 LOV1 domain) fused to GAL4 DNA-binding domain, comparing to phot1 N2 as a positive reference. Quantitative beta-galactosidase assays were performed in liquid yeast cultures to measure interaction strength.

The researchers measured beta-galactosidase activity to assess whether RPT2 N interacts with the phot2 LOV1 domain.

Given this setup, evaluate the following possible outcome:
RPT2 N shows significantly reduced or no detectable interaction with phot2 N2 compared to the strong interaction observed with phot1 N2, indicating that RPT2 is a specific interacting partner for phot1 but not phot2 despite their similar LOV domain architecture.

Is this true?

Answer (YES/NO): NO